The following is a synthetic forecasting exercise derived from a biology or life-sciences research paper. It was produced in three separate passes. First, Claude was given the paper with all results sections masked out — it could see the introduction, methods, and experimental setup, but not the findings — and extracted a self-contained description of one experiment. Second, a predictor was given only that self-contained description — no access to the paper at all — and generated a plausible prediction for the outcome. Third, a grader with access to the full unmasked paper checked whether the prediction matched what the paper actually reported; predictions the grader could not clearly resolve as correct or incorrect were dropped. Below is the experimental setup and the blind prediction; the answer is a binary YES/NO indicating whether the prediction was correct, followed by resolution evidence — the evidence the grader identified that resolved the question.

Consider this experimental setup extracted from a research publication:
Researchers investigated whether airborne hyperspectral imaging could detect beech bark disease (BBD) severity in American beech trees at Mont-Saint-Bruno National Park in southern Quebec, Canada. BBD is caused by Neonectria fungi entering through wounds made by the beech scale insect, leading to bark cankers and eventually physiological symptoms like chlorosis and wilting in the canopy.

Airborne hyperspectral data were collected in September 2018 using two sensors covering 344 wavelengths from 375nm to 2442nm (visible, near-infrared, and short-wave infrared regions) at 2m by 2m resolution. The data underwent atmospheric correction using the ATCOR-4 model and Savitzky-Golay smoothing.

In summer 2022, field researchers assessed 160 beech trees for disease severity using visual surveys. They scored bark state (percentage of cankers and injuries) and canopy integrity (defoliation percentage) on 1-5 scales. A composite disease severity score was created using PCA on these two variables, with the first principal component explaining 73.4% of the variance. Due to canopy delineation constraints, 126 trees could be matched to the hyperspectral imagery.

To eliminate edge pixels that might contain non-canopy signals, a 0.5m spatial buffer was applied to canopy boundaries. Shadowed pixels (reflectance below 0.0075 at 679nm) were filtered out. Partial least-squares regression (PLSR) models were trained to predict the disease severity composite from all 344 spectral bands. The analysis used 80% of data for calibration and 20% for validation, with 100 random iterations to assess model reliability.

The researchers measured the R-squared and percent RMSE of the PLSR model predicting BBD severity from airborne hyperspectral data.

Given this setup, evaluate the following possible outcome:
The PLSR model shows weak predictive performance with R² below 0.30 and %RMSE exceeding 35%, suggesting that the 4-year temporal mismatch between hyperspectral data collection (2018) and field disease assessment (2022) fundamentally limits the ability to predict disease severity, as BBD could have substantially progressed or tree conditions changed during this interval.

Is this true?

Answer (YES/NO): NO